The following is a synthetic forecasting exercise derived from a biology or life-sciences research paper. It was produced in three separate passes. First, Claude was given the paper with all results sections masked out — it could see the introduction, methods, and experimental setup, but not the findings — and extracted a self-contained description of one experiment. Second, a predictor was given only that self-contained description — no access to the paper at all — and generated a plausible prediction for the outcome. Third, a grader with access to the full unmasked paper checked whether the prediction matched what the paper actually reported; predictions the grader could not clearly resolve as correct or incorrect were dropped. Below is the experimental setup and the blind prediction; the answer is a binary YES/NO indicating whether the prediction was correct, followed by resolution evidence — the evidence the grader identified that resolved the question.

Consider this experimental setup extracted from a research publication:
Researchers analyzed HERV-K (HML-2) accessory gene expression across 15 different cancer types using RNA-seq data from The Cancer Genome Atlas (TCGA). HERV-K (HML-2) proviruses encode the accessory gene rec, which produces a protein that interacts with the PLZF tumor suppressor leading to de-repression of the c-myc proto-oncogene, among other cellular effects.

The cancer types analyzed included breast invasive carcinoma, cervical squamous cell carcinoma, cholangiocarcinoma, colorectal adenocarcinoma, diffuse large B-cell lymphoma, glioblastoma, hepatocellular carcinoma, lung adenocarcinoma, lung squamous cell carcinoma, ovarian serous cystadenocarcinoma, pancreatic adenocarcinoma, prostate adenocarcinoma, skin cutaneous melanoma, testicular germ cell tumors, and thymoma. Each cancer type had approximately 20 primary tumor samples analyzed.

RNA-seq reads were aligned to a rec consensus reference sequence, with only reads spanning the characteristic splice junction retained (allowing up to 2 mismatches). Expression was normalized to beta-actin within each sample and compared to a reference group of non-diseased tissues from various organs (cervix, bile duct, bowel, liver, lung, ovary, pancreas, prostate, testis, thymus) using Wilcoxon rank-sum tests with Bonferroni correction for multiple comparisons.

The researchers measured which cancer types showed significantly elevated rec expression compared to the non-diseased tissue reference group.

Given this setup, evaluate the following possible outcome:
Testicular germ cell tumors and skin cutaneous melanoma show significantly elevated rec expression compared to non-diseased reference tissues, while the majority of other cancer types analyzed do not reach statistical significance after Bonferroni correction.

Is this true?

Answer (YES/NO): NO